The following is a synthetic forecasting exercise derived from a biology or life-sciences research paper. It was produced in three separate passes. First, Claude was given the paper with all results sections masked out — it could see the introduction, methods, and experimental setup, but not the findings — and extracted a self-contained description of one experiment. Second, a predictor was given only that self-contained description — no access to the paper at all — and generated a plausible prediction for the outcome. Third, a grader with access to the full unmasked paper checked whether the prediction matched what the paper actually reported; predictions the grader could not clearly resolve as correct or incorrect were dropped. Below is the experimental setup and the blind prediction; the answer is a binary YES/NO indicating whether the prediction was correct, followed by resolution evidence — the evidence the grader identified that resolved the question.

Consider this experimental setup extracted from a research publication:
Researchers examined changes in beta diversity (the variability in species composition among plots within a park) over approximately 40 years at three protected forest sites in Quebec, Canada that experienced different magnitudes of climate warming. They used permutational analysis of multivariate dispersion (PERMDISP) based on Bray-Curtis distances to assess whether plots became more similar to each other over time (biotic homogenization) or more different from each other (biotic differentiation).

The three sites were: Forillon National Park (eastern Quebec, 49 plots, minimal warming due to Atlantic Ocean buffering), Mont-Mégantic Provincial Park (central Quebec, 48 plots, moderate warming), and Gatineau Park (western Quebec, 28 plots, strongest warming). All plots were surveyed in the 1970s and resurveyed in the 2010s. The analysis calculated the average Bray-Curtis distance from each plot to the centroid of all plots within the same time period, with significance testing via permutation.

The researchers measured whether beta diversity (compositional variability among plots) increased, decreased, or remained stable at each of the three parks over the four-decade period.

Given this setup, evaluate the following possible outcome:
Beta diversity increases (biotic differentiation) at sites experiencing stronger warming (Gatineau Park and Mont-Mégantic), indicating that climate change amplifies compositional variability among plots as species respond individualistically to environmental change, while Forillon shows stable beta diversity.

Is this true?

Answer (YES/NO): NO